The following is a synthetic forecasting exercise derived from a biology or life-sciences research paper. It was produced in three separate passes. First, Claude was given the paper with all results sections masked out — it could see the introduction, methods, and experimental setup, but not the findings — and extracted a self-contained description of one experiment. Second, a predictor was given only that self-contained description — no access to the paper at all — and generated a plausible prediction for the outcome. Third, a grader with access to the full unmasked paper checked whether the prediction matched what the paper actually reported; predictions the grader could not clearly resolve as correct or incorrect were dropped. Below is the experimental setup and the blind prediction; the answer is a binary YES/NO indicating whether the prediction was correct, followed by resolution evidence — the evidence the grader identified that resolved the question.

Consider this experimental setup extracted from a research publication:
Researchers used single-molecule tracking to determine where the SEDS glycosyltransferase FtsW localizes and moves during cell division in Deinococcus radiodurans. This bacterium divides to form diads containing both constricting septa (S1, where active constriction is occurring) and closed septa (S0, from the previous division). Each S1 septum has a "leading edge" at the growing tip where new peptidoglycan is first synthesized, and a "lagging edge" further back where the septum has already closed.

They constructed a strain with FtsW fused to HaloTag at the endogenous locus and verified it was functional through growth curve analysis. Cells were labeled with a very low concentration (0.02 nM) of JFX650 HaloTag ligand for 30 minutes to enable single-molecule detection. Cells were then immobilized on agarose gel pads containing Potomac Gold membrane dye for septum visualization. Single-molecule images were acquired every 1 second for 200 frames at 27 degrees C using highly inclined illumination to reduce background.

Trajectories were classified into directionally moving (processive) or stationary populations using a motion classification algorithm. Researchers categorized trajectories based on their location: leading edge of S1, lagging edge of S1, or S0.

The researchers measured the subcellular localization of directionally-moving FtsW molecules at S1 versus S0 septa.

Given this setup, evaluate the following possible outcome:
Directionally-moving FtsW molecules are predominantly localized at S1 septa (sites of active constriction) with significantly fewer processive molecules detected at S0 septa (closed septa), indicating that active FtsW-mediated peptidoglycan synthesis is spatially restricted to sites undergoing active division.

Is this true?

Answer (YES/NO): YES